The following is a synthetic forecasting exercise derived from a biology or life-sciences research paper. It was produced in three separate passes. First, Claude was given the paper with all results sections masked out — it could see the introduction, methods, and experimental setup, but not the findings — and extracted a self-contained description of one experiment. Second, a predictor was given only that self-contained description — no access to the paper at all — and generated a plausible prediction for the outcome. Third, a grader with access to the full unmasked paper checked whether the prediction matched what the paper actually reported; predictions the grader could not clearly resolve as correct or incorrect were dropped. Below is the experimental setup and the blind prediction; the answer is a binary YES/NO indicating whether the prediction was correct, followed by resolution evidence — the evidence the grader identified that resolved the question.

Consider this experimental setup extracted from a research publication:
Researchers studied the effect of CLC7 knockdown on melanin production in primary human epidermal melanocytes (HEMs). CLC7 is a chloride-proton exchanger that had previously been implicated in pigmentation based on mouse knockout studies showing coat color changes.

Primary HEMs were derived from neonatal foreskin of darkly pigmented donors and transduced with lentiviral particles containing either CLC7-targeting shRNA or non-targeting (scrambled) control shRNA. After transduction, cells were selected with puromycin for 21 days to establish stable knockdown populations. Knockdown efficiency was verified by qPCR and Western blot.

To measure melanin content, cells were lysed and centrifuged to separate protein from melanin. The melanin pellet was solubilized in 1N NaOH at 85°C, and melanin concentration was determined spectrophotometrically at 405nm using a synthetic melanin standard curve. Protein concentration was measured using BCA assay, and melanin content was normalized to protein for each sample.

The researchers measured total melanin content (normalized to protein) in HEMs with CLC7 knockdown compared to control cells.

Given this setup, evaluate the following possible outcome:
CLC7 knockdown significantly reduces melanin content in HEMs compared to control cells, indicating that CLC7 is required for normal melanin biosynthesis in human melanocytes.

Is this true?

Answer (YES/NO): NO